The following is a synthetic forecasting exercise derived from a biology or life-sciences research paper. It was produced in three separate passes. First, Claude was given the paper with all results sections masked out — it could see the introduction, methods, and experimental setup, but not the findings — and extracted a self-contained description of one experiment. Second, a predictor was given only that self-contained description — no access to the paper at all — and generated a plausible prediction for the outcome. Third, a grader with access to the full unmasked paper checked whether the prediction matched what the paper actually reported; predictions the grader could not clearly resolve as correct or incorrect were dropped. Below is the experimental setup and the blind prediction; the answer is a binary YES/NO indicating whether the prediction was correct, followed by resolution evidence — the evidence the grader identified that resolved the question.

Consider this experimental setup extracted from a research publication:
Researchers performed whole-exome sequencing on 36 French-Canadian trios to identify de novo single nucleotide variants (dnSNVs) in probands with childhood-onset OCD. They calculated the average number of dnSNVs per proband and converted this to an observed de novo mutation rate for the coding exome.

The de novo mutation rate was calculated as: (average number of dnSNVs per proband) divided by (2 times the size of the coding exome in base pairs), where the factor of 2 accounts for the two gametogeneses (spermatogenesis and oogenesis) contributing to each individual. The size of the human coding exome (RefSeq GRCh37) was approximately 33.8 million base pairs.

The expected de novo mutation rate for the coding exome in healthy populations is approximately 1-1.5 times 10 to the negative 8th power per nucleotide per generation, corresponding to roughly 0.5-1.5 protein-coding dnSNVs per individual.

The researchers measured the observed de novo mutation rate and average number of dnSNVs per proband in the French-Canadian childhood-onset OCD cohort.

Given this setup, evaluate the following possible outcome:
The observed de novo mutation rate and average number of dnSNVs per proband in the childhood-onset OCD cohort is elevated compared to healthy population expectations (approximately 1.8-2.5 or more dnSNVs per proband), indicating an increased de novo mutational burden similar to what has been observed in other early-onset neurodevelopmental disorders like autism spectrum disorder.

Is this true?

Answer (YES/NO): NO